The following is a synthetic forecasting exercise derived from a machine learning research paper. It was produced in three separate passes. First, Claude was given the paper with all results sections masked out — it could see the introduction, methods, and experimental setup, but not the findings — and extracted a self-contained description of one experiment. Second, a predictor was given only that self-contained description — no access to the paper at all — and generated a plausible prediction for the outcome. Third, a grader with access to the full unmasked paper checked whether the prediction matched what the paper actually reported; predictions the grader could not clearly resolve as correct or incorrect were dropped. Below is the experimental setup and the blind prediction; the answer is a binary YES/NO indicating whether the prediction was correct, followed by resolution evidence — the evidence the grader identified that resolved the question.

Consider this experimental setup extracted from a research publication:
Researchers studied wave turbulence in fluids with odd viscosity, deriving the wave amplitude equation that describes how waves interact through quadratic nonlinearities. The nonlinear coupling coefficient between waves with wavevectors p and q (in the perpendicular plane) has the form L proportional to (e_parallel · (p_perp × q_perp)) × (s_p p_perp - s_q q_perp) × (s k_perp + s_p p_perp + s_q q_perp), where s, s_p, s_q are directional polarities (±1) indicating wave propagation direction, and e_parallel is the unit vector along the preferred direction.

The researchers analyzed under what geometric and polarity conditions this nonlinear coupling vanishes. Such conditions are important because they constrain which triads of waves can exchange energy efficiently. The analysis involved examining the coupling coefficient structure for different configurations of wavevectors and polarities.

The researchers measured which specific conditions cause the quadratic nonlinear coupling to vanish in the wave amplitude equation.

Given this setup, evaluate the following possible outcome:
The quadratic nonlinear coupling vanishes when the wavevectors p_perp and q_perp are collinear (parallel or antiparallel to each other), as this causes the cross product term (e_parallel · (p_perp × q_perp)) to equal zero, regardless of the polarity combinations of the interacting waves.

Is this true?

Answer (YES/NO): YES